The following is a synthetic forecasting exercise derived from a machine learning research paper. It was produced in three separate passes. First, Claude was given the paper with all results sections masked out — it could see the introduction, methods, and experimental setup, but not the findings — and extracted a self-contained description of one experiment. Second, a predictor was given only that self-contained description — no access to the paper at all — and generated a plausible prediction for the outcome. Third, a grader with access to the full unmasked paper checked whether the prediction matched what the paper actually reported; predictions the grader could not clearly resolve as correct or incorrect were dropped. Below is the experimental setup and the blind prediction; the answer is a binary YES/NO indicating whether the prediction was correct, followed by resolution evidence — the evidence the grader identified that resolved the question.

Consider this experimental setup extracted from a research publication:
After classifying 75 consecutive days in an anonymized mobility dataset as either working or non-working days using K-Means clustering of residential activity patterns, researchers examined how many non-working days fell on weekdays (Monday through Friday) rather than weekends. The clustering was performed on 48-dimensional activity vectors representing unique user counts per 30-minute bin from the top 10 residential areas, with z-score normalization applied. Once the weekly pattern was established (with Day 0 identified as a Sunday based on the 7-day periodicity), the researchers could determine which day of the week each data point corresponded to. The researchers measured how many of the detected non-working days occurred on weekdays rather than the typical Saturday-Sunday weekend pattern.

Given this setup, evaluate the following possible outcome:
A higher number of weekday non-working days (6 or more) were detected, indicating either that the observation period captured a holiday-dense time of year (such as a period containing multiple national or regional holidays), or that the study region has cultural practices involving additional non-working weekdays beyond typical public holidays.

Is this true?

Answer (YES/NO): NO